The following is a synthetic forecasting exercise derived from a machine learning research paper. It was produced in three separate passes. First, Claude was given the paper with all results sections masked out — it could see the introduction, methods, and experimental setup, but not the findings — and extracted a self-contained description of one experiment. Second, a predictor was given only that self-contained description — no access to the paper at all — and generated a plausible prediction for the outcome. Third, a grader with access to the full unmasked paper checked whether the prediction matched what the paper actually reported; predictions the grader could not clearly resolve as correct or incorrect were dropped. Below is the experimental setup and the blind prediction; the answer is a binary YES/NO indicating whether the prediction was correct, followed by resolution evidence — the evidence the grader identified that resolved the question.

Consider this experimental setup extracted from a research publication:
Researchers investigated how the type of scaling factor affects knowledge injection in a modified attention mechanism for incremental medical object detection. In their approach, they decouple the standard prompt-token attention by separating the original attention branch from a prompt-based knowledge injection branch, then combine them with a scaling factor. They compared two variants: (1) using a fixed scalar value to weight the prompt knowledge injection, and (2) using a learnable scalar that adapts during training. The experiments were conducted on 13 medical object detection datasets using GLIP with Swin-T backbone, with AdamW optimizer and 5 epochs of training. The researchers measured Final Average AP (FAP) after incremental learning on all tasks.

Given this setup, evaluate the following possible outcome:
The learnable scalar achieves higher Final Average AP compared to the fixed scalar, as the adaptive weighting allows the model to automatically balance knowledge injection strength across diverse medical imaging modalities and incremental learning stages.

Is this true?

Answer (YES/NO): YES